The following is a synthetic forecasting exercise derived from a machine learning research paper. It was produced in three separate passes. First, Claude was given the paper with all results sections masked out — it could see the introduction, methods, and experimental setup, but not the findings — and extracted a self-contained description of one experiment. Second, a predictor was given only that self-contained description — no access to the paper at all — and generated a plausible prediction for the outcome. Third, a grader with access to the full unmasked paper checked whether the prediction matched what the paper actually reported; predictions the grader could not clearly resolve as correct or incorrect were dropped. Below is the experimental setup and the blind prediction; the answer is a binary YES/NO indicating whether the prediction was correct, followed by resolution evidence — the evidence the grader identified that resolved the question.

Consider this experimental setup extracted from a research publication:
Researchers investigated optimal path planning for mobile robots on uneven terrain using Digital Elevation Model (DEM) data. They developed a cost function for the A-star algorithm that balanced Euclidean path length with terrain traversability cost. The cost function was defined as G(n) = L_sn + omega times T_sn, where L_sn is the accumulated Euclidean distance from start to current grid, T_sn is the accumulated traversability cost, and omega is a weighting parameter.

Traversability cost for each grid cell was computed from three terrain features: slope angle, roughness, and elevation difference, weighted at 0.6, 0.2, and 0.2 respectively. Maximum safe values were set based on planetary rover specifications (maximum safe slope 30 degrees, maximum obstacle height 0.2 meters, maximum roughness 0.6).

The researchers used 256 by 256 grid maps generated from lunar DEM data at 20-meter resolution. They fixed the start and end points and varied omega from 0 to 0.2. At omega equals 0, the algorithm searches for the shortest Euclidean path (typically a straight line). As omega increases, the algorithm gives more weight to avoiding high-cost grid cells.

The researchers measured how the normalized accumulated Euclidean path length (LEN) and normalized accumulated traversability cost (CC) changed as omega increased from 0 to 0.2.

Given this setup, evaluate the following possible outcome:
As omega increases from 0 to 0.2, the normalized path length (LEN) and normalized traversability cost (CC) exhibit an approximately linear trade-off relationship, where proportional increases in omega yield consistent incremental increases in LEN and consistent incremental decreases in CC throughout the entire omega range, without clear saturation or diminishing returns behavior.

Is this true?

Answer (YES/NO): NO